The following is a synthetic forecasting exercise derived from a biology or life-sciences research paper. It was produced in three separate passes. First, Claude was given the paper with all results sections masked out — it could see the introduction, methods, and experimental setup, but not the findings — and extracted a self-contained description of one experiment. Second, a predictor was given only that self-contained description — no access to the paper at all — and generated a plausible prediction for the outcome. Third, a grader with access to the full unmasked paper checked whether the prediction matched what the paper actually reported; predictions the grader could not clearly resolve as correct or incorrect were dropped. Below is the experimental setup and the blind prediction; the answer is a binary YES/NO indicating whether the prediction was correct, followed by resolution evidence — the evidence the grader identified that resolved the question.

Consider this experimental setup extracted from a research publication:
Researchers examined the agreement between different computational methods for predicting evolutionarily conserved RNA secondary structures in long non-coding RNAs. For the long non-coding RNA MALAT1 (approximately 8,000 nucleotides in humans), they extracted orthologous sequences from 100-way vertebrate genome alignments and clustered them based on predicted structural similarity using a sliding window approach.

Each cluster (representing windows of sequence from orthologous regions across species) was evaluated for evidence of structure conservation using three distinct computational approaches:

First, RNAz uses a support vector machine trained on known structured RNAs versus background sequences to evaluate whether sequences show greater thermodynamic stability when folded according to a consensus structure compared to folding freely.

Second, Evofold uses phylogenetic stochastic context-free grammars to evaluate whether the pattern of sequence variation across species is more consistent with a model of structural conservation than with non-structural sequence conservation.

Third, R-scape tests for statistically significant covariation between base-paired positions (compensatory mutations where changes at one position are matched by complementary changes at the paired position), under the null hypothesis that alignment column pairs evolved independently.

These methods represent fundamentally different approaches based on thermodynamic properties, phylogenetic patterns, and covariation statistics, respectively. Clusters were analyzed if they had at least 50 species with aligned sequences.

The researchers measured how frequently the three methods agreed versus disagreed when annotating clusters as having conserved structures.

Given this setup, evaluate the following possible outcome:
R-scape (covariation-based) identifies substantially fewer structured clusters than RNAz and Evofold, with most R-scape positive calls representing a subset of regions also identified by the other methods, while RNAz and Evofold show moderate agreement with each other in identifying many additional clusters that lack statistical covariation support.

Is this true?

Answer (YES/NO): NO